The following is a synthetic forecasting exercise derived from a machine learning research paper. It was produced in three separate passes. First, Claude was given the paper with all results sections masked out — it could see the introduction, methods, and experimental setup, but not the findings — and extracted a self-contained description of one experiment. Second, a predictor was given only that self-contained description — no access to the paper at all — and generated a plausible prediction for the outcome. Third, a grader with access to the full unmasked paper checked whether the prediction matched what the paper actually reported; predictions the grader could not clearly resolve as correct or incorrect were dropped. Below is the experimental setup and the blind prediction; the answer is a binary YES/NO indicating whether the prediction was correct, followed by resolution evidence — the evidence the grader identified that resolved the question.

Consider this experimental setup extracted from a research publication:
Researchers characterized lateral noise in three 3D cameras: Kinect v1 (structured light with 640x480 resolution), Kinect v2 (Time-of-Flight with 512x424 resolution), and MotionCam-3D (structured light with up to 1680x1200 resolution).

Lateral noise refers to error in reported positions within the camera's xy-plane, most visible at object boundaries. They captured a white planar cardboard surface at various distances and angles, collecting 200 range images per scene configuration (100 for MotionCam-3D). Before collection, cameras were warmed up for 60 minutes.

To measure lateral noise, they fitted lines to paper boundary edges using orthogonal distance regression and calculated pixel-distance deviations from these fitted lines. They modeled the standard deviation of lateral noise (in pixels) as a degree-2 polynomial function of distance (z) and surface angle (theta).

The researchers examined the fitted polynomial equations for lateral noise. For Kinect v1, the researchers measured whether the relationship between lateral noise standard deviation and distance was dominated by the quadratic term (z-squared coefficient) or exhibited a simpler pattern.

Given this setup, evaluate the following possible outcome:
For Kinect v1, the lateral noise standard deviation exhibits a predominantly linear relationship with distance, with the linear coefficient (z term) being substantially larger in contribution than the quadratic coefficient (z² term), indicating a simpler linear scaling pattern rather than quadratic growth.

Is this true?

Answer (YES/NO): YES